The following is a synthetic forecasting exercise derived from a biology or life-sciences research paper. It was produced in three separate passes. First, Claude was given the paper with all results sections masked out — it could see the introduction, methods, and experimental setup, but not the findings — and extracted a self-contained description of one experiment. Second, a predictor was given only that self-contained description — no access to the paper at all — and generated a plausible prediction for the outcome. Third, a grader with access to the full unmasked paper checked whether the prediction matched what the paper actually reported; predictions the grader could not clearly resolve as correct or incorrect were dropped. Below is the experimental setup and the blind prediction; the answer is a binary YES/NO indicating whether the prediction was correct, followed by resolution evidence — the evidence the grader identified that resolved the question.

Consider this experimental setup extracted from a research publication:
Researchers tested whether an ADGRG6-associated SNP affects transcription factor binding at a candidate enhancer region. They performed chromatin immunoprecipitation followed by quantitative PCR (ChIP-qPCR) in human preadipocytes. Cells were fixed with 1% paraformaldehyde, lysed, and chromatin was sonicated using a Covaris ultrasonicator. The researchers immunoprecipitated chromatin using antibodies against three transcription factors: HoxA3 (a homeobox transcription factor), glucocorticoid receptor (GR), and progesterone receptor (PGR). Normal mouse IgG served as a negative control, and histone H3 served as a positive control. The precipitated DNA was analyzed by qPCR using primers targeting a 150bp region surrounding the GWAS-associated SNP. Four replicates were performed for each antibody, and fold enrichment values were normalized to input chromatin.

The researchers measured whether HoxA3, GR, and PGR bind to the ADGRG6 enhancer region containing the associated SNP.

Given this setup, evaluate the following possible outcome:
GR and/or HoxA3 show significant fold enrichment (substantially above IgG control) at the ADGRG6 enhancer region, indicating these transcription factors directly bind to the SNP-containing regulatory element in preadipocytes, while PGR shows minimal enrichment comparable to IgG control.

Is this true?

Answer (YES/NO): NO